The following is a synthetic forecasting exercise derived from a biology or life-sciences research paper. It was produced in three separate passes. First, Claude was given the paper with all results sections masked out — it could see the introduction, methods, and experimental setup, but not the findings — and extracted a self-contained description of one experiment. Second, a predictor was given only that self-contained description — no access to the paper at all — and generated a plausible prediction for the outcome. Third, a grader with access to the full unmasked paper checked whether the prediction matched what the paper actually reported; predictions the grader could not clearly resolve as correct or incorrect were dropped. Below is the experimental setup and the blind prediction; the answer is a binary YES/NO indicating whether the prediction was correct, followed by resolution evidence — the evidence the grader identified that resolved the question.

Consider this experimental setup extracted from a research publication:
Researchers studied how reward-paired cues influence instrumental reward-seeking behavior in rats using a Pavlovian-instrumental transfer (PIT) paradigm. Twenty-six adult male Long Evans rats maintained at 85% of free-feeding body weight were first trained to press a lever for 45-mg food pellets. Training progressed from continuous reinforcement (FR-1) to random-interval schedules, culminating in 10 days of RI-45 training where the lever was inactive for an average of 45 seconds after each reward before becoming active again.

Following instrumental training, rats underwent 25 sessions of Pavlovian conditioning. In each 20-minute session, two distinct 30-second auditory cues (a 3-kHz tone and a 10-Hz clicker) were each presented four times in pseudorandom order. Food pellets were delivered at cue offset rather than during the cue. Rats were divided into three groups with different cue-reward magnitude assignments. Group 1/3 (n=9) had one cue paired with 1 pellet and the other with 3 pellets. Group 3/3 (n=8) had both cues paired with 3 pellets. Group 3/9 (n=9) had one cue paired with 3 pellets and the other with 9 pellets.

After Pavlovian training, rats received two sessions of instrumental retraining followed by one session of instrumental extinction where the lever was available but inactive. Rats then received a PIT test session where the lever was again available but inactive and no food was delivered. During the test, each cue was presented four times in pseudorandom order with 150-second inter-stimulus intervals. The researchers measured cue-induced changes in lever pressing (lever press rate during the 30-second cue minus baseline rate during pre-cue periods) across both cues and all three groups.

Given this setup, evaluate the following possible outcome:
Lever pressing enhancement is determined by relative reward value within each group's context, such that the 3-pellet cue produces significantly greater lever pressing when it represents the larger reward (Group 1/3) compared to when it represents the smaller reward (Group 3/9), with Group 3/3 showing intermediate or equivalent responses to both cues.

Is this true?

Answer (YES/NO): NO